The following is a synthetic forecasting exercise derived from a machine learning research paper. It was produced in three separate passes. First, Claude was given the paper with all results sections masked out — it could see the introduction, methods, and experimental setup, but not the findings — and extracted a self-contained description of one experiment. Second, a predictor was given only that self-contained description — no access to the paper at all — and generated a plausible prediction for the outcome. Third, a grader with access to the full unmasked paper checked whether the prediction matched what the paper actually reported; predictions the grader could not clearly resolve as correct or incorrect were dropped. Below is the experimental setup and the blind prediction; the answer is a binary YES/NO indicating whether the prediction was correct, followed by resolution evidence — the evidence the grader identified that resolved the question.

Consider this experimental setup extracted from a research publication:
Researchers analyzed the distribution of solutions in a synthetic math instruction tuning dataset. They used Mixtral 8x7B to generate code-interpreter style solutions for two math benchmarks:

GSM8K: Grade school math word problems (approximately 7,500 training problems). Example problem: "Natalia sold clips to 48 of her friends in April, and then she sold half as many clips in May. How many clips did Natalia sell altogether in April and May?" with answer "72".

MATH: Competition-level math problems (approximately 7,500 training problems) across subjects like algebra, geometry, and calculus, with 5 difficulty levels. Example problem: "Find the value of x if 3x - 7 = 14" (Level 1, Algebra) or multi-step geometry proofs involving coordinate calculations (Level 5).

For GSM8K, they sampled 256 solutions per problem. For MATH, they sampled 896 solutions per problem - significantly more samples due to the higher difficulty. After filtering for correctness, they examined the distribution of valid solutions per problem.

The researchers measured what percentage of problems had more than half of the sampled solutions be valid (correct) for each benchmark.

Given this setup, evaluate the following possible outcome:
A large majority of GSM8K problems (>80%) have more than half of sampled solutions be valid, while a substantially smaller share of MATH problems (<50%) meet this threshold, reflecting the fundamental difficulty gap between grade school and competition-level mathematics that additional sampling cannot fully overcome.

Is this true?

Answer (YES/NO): NO